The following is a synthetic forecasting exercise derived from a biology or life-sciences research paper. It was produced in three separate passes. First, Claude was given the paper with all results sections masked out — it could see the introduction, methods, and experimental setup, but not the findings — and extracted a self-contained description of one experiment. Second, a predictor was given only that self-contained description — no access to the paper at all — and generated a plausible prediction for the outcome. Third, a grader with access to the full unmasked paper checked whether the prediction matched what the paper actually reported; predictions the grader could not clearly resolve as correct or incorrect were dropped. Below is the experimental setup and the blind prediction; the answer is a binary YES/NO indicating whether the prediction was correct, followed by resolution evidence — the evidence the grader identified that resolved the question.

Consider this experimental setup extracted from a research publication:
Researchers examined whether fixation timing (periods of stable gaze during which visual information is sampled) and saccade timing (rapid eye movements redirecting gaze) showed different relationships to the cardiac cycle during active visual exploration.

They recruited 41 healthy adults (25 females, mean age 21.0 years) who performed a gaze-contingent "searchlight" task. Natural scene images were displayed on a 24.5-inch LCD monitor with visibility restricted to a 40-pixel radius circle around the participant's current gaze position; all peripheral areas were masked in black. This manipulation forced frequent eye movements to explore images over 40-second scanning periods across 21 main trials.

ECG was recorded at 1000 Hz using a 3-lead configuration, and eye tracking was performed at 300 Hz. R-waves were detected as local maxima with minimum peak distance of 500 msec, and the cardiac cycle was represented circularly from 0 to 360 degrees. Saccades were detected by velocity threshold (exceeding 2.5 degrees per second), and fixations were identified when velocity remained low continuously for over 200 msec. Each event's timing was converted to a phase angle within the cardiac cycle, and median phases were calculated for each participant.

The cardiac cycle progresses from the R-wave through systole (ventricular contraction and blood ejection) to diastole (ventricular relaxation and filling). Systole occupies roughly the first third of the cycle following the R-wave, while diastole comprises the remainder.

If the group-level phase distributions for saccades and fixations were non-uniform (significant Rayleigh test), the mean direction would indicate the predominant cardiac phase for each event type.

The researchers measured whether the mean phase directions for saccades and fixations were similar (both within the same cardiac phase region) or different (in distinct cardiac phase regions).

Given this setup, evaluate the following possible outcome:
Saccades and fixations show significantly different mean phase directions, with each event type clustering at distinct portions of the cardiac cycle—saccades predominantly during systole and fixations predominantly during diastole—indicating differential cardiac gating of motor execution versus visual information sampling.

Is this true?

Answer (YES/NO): YES